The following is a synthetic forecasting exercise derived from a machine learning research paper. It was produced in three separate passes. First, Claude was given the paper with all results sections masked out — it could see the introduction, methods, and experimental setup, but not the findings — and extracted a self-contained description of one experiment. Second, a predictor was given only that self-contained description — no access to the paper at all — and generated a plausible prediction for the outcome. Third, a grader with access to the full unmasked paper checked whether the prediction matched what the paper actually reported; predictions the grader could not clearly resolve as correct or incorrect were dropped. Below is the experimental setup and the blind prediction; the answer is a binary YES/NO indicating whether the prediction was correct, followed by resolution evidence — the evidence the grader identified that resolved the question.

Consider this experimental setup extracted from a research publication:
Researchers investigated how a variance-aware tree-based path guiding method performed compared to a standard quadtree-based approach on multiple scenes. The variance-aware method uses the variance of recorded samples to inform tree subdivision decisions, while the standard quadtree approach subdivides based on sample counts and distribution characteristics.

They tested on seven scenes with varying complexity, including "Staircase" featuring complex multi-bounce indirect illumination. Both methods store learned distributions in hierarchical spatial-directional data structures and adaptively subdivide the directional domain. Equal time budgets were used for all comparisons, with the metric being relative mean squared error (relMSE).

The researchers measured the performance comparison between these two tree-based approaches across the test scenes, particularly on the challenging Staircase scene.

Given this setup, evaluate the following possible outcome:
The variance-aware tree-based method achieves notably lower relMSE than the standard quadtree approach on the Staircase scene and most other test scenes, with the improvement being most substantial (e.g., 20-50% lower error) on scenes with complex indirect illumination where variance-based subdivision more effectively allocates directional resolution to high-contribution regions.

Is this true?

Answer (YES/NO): NO